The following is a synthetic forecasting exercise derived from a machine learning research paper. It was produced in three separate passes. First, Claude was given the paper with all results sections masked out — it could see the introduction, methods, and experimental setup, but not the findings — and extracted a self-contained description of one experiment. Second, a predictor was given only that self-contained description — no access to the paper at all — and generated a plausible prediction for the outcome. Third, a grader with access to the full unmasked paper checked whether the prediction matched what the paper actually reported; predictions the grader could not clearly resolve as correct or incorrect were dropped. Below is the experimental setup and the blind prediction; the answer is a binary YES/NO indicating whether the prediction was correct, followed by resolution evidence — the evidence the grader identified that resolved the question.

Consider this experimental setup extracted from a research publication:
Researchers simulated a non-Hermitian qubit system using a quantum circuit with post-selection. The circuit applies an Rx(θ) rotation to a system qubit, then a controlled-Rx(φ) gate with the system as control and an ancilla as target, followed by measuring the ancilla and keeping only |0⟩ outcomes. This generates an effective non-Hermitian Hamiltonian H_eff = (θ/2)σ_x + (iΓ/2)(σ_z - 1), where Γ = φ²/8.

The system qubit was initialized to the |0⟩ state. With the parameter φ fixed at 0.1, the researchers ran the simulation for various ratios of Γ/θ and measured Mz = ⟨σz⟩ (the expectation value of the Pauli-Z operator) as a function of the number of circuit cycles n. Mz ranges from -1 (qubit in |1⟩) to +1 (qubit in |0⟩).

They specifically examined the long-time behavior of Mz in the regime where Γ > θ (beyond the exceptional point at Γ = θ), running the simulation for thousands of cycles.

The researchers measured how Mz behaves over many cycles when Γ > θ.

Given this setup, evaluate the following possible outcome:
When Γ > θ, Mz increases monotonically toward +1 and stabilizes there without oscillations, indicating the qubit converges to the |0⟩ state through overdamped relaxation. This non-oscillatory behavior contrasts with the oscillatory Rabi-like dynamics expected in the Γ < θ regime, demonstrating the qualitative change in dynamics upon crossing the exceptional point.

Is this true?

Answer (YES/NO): NO